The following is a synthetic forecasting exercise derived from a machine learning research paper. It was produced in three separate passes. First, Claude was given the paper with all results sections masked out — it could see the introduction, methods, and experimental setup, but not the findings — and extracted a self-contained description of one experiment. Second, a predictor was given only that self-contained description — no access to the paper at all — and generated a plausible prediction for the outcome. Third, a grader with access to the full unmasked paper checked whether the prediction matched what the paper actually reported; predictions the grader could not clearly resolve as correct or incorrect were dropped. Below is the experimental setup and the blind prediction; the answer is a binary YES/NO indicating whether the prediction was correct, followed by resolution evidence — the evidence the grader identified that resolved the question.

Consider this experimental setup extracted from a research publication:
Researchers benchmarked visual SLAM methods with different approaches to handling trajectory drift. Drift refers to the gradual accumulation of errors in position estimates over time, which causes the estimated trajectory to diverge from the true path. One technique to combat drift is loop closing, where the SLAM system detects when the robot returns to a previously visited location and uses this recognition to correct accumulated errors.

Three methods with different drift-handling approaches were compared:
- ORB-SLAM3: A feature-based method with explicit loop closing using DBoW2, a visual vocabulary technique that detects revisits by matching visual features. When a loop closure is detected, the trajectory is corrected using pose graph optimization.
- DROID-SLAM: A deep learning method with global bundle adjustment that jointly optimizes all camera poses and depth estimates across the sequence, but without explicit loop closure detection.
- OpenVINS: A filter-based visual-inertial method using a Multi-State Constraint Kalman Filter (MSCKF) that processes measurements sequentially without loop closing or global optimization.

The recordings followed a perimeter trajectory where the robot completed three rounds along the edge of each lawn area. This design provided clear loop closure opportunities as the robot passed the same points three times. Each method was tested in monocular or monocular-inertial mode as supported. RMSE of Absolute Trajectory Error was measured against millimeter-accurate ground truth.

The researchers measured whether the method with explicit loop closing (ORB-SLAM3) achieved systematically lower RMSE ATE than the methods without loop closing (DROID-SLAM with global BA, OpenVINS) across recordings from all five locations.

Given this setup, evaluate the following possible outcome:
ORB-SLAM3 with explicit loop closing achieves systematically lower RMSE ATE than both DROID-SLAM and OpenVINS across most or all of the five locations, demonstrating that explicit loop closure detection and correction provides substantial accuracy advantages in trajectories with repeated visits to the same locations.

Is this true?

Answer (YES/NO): NO